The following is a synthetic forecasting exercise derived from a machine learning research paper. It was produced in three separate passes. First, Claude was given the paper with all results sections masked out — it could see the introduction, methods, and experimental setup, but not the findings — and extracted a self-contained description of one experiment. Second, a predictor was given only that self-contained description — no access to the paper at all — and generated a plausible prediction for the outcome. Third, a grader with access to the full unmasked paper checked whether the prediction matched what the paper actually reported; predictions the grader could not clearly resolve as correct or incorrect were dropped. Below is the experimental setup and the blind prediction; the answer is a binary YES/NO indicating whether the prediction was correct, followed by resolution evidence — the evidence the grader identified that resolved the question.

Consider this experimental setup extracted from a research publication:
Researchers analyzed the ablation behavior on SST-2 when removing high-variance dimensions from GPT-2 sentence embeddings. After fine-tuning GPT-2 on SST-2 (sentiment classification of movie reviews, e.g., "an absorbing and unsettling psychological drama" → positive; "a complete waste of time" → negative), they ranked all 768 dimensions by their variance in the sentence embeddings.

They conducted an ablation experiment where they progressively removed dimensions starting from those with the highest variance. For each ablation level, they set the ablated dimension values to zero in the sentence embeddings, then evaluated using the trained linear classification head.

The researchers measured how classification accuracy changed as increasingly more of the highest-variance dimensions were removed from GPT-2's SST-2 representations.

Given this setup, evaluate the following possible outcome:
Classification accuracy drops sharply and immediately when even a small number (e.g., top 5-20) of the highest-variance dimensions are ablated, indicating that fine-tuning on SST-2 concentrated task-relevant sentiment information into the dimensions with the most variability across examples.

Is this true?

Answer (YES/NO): NO